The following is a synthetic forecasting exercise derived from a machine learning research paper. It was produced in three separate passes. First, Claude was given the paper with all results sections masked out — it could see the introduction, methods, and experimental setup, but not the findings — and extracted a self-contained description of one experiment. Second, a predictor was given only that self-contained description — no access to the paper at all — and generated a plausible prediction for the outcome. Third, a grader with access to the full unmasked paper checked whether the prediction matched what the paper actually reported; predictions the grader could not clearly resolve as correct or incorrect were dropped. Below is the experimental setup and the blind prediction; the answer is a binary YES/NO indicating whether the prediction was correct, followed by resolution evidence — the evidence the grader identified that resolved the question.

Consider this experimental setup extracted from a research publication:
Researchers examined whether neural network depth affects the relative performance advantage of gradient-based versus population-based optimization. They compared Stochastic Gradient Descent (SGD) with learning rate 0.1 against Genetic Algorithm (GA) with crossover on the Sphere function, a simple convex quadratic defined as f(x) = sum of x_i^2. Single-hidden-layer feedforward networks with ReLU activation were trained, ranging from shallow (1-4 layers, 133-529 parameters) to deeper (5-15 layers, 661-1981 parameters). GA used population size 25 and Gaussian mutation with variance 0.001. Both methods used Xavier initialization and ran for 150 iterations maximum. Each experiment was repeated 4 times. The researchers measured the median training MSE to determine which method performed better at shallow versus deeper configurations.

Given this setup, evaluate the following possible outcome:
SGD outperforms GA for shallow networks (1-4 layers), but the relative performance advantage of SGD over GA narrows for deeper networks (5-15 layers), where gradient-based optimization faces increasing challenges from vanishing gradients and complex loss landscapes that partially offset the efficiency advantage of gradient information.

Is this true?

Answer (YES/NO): YES